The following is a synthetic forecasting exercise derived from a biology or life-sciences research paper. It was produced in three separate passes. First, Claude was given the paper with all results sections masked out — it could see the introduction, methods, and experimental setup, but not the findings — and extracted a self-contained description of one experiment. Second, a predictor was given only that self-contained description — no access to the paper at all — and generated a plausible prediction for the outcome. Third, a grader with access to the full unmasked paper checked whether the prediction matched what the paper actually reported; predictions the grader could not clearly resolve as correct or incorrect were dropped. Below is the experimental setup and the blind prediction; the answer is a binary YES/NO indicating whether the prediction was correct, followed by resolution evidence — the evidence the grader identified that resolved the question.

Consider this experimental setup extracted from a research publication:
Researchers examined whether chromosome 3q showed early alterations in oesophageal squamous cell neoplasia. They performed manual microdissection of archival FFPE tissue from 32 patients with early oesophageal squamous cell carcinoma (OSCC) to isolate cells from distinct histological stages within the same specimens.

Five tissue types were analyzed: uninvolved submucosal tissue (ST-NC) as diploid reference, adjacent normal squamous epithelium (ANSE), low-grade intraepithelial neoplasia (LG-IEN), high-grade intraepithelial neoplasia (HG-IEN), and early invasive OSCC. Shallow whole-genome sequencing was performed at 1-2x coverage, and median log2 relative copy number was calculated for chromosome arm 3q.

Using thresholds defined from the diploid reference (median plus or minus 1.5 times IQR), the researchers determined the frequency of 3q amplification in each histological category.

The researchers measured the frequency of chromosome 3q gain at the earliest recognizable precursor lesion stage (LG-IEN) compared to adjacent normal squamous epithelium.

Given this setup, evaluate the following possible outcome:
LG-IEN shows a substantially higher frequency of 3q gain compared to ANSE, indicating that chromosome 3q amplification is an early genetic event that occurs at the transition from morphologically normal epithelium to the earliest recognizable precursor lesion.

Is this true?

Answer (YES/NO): YES